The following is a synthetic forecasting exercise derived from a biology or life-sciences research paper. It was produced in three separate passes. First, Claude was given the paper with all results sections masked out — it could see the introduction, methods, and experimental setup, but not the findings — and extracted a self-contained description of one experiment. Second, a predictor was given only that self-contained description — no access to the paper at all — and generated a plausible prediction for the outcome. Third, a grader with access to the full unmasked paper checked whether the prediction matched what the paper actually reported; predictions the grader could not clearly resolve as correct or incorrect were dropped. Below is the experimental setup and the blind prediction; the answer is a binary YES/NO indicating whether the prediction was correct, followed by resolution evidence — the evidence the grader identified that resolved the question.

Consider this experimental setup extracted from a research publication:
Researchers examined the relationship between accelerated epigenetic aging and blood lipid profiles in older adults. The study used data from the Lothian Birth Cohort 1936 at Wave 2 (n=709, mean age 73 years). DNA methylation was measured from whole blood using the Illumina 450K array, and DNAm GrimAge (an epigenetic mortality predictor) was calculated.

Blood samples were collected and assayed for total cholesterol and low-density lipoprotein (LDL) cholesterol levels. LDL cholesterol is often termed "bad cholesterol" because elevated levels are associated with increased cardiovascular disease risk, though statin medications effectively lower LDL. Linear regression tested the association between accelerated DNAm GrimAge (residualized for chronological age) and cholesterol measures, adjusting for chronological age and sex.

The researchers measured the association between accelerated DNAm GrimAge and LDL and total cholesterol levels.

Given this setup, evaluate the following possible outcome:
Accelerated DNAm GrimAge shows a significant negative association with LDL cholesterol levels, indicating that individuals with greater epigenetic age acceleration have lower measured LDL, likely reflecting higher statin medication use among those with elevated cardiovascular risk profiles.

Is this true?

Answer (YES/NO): NO